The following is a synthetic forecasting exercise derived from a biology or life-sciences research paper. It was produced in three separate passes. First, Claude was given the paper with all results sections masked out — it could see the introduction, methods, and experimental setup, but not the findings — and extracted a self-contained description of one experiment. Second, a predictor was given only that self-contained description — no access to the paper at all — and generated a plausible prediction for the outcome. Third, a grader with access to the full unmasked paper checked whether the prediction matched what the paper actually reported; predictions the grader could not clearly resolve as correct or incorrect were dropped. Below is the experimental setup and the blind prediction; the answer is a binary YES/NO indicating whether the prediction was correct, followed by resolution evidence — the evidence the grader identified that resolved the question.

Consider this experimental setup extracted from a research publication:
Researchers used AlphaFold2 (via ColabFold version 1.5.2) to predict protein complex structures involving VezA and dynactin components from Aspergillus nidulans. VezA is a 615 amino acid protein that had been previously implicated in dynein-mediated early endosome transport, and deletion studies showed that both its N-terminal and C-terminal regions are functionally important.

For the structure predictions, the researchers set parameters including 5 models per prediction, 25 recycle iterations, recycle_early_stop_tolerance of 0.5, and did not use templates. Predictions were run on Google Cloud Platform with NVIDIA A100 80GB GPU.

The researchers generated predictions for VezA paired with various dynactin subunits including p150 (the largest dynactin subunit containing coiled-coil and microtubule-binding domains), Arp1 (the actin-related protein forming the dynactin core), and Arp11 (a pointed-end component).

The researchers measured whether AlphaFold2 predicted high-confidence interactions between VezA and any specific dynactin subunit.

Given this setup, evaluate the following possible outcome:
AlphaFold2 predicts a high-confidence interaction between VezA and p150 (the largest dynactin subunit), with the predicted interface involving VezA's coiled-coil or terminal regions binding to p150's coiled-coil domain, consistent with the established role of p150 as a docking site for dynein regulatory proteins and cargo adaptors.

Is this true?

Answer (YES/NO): NO